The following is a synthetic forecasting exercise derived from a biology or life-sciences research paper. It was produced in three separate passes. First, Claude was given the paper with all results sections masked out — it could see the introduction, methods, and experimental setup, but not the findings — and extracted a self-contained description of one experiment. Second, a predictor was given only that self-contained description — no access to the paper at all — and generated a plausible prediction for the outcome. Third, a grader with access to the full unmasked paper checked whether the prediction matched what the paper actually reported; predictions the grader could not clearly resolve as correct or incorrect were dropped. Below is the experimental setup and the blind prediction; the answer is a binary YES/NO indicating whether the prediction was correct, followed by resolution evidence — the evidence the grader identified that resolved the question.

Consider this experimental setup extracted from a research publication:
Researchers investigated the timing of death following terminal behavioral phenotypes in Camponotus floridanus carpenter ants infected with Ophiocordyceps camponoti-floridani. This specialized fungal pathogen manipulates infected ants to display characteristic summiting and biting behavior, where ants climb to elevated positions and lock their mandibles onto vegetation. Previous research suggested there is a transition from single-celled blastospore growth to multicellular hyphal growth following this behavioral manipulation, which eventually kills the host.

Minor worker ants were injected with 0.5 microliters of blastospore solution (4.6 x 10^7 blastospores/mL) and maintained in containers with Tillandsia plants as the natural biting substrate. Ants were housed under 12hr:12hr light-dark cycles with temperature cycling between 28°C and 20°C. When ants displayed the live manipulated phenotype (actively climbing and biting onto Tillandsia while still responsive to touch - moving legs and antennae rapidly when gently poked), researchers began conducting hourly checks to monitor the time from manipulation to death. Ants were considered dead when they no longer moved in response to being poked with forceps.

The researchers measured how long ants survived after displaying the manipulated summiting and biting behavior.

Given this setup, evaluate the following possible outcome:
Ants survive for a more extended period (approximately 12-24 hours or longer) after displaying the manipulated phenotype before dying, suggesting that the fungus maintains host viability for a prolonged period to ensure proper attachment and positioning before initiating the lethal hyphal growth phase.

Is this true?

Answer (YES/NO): NO